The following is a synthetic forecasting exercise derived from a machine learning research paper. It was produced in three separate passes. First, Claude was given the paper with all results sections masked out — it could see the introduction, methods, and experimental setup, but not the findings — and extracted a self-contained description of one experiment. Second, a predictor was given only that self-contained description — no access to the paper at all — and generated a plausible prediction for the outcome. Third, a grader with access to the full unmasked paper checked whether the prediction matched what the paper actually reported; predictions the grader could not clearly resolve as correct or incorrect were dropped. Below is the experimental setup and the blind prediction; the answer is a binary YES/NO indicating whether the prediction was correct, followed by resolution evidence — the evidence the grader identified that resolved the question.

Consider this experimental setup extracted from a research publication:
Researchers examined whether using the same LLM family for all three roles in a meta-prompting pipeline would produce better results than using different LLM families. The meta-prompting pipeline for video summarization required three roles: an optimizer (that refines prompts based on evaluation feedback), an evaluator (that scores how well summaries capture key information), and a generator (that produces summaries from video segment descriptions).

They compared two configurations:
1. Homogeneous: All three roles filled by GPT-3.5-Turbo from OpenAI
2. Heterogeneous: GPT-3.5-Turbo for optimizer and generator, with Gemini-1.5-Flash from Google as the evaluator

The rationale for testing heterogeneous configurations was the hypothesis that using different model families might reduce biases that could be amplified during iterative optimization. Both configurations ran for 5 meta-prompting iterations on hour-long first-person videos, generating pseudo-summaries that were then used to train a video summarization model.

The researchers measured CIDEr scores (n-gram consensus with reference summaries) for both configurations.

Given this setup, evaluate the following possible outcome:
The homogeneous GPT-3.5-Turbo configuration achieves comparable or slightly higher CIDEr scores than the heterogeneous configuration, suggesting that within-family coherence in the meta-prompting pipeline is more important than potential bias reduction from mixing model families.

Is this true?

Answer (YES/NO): NO